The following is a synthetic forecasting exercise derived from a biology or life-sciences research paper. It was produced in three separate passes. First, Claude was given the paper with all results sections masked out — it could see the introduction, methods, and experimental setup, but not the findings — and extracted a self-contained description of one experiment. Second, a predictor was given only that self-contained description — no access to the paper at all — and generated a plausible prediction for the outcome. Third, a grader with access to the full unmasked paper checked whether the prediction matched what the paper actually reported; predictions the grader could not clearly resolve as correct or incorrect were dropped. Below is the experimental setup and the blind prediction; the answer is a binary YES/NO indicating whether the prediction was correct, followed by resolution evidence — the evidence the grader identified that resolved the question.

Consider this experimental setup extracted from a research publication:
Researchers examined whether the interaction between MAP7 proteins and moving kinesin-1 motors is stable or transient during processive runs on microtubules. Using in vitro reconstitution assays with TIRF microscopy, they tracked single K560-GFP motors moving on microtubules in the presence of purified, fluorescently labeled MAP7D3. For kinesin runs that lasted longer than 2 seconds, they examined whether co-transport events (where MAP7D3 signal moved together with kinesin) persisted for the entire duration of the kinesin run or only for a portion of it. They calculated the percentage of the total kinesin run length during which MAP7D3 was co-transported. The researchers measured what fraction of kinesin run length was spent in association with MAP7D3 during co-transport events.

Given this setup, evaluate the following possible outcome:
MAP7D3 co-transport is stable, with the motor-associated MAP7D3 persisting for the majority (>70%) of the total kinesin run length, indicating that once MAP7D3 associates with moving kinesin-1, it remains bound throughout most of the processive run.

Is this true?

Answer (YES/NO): NO